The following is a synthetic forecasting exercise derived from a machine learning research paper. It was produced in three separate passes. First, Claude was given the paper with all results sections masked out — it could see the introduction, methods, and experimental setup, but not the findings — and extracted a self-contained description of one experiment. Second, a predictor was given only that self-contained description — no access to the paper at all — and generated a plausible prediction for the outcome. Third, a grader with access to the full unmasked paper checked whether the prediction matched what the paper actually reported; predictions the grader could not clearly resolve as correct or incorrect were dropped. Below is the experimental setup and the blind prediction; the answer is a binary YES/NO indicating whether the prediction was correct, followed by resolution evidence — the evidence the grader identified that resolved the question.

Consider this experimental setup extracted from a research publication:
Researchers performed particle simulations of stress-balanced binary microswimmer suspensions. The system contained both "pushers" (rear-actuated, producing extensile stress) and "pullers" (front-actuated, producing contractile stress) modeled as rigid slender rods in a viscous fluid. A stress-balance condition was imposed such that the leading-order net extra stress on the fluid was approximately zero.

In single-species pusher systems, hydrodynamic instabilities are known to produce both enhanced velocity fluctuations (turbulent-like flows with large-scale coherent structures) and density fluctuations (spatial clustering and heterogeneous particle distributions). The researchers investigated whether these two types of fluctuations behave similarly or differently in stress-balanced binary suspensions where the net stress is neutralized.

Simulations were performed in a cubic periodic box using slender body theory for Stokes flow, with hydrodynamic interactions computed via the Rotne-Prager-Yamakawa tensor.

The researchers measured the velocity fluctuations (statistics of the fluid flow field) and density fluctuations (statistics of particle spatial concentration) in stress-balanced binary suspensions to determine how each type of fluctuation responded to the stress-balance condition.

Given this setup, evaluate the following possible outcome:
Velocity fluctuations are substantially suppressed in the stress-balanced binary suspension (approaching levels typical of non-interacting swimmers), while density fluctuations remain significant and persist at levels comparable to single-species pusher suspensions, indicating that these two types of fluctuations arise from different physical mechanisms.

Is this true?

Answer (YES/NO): YES